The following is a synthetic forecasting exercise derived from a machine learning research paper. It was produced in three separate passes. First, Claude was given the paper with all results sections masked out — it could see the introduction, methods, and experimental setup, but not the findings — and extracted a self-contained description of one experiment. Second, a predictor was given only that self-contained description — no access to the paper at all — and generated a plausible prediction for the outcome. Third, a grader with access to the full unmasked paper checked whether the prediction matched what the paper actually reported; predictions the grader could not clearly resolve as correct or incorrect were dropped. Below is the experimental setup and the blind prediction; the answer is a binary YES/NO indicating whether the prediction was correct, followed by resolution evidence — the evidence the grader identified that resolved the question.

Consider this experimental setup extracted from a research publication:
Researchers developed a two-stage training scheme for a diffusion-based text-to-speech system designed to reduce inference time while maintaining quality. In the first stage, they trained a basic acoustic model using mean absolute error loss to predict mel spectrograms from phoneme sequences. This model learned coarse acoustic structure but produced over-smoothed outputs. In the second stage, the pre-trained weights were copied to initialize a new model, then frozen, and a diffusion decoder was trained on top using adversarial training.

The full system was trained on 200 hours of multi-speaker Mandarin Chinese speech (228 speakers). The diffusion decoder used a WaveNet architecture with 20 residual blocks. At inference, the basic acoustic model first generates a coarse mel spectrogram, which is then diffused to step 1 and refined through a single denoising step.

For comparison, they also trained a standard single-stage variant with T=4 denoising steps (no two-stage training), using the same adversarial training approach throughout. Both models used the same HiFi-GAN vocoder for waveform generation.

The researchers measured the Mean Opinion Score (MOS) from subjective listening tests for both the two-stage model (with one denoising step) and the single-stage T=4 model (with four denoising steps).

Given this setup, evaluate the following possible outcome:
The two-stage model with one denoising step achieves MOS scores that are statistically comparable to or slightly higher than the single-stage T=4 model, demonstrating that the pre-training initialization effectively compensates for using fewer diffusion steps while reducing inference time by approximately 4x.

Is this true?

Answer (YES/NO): NO